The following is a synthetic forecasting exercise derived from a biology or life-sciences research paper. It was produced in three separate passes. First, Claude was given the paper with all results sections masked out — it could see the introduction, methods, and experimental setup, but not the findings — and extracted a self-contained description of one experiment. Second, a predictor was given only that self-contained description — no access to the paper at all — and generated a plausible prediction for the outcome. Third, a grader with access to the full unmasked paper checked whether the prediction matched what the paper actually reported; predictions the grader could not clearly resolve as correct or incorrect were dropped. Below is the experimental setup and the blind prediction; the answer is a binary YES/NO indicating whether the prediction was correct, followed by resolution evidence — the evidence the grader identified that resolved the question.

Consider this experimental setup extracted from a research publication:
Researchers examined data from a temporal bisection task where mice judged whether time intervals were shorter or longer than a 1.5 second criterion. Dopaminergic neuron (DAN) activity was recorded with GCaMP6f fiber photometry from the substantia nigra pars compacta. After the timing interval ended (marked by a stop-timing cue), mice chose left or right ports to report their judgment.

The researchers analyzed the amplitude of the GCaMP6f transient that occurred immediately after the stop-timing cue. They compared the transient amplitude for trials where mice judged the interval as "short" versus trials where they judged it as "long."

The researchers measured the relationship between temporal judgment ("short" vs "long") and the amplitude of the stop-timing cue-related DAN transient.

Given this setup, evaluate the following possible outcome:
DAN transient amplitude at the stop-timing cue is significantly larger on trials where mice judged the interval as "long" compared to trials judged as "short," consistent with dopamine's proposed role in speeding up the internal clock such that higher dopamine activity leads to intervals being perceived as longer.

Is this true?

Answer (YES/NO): NO